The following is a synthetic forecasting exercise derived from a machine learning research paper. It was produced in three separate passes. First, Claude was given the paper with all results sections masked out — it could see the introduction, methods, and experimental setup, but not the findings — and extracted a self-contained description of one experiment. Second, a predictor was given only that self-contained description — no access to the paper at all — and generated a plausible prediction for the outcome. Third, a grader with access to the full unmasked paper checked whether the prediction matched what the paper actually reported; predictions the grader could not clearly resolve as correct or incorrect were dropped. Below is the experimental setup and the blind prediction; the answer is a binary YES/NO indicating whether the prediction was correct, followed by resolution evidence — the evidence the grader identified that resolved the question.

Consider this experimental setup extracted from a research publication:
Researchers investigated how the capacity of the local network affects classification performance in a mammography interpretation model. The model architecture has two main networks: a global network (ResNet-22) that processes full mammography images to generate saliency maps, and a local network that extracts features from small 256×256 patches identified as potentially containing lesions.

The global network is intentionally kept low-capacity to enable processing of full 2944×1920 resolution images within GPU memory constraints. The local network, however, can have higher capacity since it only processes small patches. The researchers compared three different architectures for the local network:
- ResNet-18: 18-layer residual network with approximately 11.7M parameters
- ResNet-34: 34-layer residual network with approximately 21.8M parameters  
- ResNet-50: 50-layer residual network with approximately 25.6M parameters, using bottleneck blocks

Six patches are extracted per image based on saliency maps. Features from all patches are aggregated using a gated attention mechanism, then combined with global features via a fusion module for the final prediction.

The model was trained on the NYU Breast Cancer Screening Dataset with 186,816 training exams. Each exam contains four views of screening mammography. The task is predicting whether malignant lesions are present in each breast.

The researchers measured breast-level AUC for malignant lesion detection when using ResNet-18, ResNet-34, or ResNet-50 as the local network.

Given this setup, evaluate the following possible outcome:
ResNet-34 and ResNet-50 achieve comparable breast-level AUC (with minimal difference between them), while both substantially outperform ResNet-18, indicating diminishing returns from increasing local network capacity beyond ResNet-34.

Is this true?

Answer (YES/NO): NO